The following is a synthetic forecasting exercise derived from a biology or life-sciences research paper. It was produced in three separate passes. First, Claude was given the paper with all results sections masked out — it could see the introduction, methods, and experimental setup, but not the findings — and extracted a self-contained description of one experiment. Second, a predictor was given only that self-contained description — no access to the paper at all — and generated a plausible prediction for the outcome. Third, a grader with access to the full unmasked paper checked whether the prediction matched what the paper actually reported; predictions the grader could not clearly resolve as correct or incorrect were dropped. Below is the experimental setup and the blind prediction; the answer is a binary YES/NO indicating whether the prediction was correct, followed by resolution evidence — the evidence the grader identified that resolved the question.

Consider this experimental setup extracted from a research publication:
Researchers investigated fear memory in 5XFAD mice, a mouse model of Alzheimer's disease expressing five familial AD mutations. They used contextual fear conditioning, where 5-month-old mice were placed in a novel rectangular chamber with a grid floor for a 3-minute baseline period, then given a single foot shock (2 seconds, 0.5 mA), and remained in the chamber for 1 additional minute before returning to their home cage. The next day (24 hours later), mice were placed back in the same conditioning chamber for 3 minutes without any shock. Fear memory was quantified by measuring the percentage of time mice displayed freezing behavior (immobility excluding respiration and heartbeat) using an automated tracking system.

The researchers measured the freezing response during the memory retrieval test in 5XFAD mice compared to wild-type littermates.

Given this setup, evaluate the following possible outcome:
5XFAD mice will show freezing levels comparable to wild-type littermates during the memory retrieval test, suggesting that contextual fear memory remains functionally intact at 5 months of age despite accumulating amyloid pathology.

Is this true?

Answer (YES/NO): NO